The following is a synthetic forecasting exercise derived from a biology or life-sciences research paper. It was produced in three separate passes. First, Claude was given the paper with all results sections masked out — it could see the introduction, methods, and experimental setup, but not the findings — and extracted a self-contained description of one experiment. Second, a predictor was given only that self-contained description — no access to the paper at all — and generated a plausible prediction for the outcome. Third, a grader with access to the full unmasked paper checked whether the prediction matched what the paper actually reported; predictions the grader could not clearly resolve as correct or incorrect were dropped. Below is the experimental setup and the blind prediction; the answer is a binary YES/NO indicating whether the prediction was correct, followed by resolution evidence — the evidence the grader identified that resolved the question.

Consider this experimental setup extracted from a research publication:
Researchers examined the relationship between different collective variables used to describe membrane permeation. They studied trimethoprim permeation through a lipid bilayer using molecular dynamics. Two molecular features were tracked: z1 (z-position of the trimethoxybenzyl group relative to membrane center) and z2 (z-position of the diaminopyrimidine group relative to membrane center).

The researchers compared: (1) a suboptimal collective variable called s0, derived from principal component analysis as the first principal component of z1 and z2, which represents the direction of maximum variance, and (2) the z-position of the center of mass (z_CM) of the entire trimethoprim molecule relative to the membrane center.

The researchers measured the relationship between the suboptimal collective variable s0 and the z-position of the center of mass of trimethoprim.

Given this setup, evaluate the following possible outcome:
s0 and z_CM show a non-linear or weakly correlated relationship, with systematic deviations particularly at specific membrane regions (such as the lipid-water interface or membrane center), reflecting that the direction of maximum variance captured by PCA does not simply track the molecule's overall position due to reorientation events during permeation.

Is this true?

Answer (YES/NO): NO